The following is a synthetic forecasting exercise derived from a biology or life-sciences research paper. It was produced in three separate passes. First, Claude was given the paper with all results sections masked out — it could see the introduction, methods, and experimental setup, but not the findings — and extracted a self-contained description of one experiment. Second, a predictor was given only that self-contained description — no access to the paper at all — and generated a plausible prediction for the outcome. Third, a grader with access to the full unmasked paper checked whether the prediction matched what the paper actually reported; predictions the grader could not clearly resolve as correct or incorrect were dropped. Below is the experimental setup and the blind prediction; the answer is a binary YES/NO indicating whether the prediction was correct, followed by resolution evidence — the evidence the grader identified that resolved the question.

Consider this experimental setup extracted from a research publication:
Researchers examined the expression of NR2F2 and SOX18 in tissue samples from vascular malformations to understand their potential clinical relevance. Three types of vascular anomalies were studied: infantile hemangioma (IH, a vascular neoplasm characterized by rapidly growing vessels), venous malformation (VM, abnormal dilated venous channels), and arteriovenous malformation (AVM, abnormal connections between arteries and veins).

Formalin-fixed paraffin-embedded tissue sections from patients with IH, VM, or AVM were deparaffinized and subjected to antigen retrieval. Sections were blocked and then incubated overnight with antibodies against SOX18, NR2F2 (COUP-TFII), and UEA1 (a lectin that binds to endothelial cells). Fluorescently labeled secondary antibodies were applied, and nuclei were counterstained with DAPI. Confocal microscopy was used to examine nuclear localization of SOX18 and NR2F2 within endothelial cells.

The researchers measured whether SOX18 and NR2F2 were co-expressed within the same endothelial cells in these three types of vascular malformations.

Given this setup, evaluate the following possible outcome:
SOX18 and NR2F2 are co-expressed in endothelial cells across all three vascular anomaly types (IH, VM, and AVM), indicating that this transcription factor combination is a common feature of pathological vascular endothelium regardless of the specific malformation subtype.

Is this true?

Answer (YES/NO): YES